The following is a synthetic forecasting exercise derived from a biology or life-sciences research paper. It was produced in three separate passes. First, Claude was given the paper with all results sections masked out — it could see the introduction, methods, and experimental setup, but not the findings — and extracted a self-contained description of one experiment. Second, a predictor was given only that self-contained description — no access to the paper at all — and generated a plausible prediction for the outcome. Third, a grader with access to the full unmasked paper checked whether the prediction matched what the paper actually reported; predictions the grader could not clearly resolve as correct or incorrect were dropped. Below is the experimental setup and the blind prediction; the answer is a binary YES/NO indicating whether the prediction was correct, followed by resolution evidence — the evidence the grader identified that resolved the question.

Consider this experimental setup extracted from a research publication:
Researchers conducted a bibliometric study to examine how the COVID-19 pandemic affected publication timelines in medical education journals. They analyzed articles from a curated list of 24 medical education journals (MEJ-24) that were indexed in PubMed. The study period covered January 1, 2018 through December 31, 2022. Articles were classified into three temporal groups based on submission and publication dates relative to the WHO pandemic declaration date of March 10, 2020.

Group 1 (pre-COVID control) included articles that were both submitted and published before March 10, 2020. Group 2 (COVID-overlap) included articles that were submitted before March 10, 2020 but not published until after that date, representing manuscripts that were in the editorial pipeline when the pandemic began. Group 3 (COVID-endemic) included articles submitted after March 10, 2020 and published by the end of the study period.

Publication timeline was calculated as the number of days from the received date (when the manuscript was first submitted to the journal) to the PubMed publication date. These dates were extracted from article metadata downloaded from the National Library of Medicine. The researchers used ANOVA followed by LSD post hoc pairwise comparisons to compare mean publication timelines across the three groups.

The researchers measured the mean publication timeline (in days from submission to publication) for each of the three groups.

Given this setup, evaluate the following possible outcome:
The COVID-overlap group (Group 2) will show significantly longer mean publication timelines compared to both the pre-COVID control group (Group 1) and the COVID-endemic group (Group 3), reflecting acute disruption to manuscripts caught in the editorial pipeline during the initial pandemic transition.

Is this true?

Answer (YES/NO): YES